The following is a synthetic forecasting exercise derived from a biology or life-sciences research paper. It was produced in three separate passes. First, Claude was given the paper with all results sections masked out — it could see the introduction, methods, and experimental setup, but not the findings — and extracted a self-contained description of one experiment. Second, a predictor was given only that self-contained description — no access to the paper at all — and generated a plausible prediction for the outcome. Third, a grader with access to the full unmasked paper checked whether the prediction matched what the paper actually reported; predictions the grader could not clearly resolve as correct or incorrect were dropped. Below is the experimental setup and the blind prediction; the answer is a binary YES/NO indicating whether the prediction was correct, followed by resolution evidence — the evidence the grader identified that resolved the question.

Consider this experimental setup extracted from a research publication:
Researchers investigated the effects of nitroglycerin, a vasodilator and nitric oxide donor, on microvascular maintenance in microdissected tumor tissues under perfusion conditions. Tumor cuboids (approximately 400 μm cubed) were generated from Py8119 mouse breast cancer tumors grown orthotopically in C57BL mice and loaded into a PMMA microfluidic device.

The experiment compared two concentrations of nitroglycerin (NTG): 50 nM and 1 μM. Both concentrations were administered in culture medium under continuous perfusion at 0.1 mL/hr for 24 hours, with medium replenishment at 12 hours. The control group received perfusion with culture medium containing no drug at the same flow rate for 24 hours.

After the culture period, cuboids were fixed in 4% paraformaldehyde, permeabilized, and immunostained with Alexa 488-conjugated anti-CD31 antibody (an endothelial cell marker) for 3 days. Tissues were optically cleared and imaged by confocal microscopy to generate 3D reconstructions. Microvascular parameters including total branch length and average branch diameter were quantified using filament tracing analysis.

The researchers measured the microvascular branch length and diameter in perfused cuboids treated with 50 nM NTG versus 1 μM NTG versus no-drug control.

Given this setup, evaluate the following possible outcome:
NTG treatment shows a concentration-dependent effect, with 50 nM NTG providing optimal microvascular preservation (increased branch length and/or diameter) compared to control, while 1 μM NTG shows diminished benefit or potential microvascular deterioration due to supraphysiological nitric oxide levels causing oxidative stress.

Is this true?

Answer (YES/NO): NO